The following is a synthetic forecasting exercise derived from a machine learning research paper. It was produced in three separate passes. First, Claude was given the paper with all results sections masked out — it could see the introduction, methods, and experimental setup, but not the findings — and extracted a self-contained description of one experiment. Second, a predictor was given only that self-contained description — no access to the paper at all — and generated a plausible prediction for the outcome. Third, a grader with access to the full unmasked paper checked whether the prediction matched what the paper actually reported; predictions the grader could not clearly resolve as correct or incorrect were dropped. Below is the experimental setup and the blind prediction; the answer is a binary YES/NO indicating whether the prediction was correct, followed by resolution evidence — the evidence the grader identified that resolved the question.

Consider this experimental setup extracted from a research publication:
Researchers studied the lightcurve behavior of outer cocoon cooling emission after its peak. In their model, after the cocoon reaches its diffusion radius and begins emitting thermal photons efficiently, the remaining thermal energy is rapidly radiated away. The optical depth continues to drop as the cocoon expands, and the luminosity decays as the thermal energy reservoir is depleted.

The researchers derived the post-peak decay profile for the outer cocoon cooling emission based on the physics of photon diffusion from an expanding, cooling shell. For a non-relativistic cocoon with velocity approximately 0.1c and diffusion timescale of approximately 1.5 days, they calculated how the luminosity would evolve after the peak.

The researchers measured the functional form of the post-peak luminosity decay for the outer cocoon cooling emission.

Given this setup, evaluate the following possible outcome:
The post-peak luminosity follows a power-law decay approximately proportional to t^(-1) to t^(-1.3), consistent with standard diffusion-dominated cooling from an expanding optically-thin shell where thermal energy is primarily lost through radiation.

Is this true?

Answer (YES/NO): NO